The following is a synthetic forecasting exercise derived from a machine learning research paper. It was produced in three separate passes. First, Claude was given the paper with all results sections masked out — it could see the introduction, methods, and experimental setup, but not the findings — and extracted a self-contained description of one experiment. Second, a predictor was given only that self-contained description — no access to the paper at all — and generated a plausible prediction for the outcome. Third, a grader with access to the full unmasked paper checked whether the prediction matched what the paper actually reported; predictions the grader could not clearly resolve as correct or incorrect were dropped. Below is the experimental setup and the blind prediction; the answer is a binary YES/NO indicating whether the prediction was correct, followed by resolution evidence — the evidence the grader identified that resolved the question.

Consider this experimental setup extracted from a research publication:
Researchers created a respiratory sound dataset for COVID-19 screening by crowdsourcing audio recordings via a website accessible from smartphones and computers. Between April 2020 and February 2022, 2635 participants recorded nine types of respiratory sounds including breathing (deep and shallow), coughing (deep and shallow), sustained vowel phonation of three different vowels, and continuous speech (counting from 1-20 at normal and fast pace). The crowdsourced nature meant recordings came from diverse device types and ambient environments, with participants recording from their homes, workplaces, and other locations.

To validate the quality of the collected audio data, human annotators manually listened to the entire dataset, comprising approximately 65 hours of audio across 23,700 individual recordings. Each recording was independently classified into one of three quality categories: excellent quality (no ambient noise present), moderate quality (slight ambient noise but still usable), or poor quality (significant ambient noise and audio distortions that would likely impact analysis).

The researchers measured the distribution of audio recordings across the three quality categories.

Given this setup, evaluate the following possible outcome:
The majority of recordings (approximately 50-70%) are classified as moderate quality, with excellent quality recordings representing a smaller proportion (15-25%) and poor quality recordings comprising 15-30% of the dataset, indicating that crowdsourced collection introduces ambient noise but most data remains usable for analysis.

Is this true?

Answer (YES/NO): NO